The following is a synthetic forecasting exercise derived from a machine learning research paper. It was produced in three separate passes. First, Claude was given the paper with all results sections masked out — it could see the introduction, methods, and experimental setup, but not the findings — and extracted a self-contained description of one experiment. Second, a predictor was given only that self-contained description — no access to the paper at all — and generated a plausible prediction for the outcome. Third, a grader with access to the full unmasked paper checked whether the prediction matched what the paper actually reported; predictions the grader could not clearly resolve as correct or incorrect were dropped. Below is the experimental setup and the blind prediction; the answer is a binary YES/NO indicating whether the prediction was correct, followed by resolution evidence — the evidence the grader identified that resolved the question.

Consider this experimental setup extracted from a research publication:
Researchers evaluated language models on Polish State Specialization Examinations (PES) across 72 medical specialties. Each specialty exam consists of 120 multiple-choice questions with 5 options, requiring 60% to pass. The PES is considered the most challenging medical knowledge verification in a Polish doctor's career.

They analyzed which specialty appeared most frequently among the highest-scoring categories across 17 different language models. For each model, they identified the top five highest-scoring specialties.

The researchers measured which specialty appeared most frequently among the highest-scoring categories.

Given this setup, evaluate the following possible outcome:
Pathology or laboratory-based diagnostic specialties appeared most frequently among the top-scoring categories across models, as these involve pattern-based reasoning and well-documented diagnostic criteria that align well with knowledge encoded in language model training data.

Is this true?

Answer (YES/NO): YES